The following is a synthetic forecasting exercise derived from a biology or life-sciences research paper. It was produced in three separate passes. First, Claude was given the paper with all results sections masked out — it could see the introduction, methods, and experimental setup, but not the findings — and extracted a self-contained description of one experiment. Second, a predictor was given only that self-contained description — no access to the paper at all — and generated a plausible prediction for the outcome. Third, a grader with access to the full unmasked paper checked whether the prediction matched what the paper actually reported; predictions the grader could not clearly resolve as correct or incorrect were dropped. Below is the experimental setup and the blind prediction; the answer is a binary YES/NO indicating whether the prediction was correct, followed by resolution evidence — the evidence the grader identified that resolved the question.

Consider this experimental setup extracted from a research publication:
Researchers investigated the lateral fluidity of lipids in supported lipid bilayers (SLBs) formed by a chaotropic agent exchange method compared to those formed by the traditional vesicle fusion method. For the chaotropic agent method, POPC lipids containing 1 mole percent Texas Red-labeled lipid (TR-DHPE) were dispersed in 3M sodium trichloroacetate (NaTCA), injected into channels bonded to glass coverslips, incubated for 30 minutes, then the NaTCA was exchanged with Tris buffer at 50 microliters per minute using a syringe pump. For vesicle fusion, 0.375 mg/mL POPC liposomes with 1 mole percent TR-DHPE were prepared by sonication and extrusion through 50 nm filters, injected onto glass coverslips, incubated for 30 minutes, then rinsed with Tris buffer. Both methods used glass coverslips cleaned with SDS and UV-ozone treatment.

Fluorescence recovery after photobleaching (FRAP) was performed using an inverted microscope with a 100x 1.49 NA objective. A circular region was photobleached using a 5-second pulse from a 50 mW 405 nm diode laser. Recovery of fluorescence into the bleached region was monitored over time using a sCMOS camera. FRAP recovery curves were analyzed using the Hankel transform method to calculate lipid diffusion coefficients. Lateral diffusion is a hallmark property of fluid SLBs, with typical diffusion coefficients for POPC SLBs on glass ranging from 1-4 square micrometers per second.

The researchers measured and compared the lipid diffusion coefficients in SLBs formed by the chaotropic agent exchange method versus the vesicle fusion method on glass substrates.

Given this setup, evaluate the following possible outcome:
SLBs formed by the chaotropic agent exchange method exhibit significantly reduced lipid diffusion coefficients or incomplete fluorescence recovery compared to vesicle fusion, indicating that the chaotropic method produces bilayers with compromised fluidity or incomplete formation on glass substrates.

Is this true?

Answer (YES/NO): NO